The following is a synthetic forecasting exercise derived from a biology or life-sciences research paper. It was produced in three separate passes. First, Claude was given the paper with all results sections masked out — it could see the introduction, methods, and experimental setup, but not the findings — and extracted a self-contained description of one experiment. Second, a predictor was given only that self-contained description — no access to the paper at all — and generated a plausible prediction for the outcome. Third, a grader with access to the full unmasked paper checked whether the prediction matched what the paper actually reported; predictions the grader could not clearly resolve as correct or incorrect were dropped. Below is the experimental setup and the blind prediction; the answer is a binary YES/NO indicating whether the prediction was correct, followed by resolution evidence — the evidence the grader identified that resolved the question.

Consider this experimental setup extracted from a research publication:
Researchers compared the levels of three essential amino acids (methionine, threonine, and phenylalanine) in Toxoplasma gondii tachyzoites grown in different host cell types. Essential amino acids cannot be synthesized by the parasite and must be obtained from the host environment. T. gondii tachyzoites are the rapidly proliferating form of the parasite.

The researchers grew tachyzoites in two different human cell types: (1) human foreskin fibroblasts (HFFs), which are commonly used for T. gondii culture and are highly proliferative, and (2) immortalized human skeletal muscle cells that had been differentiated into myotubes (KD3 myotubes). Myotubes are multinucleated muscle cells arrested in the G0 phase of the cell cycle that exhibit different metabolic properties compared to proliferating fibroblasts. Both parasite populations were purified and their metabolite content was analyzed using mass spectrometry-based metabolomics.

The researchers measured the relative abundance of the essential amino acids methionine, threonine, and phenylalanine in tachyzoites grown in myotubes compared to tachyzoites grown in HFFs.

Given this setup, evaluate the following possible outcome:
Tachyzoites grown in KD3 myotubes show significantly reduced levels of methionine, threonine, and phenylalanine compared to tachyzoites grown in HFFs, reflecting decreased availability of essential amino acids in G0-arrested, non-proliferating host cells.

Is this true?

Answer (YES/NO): YES